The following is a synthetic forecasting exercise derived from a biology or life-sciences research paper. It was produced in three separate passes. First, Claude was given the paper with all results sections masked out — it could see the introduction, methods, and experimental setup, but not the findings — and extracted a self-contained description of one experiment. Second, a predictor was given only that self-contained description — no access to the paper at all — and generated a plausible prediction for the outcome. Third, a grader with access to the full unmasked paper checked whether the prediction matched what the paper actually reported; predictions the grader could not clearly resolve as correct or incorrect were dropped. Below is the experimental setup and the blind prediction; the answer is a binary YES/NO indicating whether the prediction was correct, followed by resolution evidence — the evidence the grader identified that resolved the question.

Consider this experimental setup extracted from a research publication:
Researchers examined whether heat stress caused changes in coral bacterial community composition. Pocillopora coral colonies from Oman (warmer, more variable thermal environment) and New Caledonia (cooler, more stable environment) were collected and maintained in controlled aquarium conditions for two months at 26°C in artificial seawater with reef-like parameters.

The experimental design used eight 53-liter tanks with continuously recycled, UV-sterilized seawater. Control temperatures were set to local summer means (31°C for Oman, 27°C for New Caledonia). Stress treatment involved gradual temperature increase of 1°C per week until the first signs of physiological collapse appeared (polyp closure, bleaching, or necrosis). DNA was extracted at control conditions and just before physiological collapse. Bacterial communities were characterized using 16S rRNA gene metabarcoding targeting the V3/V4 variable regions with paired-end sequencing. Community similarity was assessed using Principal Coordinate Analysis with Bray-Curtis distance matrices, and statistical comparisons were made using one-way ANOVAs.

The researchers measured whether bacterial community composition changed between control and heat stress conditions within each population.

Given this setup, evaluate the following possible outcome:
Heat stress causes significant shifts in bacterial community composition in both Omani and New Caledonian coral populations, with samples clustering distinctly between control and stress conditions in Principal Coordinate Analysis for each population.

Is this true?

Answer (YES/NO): NO